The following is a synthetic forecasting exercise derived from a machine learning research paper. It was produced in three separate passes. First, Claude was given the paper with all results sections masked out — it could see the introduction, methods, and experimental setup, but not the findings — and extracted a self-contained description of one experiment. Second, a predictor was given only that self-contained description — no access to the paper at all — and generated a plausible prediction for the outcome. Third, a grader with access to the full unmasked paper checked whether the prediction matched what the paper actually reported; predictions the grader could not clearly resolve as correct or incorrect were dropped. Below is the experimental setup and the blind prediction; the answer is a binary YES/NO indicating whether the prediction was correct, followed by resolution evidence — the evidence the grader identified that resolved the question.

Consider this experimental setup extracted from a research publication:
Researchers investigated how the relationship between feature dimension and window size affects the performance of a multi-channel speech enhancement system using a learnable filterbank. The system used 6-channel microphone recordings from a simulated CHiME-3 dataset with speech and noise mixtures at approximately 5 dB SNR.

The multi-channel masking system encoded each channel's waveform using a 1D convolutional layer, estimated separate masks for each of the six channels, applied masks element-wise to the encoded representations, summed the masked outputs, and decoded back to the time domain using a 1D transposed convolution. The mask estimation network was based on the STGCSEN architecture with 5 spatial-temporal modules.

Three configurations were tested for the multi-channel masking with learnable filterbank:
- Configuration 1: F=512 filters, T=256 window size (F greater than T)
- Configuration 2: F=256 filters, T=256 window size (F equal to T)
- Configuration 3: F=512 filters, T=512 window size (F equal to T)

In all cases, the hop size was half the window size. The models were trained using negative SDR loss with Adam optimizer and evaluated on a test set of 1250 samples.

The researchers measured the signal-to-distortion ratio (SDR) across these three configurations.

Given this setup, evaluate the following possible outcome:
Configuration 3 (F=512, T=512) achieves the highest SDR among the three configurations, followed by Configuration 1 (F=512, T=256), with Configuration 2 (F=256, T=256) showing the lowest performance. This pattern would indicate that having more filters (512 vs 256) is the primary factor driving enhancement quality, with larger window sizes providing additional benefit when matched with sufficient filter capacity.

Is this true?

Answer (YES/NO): NO